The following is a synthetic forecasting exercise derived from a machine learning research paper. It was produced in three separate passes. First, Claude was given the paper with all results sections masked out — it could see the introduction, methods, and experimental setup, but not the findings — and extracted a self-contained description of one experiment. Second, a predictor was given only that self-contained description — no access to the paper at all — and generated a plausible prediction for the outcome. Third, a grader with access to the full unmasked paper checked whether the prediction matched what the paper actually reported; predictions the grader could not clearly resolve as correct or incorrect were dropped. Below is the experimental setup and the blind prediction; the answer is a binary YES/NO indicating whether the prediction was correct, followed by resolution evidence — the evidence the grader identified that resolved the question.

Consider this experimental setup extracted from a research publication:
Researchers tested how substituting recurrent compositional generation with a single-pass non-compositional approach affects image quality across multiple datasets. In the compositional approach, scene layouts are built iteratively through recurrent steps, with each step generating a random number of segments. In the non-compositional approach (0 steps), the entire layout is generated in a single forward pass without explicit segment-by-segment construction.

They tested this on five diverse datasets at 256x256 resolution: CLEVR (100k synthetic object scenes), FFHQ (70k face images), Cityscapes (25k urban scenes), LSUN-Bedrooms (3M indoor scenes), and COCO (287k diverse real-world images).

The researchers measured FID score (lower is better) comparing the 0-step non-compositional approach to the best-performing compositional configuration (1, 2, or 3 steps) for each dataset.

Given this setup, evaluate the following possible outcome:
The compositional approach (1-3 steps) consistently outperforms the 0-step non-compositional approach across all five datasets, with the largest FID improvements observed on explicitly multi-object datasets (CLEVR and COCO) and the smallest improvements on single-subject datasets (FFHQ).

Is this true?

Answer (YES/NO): YES